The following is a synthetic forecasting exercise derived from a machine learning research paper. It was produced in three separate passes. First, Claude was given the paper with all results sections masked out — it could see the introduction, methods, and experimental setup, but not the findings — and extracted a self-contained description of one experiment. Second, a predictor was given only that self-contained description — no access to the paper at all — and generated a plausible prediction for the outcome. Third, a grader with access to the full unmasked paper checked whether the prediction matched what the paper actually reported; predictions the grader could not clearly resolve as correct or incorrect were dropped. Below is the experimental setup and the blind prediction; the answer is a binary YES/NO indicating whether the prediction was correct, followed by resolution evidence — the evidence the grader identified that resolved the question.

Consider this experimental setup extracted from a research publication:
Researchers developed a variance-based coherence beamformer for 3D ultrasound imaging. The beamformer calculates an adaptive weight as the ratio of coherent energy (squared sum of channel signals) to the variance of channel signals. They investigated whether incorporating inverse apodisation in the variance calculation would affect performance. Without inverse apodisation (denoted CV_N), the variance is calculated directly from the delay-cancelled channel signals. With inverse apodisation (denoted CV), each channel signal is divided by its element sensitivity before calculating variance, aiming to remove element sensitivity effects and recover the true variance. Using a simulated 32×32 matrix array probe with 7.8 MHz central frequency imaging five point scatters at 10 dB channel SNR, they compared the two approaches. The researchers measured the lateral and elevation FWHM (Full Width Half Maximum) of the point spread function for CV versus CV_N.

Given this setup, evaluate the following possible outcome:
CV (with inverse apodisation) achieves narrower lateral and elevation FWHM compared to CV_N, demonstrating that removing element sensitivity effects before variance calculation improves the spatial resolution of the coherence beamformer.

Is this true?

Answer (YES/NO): YES